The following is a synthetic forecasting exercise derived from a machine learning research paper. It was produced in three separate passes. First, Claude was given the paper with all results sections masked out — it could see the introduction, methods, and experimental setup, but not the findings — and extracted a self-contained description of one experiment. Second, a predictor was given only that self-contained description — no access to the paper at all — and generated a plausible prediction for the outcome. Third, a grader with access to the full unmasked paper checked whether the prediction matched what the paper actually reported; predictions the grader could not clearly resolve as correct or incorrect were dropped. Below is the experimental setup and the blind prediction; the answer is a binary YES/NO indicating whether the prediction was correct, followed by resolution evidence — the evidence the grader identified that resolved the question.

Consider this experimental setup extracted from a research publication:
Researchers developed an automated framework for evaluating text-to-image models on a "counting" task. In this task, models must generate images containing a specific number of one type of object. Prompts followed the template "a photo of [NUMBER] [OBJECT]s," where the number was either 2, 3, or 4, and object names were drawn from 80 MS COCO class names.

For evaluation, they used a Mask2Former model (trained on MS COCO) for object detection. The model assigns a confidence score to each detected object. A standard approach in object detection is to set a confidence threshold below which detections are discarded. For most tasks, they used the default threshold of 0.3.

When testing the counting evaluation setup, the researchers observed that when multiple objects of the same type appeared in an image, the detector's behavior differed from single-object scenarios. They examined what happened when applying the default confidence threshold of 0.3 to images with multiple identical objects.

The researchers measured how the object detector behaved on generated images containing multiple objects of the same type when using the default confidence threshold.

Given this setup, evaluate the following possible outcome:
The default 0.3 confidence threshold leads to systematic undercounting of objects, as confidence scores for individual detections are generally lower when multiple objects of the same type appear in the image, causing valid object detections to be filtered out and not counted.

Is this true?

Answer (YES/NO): NO